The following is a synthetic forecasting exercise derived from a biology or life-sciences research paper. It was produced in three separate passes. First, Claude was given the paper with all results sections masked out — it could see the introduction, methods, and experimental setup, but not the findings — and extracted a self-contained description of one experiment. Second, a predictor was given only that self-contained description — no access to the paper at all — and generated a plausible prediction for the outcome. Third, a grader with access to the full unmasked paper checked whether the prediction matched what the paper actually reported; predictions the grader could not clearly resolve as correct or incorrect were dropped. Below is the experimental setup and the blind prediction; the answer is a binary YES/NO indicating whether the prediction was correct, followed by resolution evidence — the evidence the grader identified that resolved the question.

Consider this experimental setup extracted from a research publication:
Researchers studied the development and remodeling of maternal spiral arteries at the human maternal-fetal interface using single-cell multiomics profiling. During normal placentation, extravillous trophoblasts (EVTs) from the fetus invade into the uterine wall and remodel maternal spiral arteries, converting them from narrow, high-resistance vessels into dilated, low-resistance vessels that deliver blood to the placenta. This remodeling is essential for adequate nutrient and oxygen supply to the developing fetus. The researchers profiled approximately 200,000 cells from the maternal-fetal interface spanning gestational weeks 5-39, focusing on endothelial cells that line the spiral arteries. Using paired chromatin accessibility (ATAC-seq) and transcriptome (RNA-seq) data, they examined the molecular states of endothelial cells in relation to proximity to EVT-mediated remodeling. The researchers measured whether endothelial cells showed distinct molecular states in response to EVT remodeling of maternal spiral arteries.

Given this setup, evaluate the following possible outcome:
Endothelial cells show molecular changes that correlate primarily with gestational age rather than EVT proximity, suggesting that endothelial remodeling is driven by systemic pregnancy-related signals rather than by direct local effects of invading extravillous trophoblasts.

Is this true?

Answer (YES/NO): NO